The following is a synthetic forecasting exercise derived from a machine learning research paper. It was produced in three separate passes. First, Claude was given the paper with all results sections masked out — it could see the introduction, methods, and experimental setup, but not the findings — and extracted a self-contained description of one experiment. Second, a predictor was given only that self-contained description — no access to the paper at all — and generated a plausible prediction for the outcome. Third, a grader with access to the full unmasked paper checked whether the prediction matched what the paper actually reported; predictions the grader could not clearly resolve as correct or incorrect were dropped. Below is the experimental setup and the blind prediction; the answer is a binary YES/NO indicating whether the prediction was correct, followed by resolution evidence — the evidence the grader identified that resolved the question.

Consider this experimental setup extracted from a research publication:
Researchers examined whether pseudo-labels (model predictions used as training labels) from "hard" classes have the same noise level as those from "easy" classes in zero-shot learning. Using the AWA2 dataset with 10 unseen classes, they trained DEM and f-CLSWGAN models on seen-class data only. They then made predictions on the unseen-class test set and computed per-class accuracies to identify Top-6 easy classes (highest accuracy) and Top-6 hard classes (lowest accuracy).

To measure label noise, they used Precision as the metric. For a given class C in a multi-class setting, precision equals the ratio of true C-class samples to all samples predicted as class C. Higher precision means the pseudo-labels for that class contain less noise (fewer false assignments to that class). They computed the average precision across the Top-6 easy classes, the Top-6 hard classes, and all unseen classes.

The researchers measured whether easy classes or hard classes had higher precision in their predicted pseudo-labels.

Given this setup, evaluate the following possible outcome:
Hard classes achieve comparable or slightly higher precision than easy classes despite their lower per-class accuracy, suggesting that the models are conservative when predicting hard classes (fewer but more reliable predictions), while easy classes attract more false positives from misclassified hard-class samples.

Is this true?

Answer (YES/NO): NO